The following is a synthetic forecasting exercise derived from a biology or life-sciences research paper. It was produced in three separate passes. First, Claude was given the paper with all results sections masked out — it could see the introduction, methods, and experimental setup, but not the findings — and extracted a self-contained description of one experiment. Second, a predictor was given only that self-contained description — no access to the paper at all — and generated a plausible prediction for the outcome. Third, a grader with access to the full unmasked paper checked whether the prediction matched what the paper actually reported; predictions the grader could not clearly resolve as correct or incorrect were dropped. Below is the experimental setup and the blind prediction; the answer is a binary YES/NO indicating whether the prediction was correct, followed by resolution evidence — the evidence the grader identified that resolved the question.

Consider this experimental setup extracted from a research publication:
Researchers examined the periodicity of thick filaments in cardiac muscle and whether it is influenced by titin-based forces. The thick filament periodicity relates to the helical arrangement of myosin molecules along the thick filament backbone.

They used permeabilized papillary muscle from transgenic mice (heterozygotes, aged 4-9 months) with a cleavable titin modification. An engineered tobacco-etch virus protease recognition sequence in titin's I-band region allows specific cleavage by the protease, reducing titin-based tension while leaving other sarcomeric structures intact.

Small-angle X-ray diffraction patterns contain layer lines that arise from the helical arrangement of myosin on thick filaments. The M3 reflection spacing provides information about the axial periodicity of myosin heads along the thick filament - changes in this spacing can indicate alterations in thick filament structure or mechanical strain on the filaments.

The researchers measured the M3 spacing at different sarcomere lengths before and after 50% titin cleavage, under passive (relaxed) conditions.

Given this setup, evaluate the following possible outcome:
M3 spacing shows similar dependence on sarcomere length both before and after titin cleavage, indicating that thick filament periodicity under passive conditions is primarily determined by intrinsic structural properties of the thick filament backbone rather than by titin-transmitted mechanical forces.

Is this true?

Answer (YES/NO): NO